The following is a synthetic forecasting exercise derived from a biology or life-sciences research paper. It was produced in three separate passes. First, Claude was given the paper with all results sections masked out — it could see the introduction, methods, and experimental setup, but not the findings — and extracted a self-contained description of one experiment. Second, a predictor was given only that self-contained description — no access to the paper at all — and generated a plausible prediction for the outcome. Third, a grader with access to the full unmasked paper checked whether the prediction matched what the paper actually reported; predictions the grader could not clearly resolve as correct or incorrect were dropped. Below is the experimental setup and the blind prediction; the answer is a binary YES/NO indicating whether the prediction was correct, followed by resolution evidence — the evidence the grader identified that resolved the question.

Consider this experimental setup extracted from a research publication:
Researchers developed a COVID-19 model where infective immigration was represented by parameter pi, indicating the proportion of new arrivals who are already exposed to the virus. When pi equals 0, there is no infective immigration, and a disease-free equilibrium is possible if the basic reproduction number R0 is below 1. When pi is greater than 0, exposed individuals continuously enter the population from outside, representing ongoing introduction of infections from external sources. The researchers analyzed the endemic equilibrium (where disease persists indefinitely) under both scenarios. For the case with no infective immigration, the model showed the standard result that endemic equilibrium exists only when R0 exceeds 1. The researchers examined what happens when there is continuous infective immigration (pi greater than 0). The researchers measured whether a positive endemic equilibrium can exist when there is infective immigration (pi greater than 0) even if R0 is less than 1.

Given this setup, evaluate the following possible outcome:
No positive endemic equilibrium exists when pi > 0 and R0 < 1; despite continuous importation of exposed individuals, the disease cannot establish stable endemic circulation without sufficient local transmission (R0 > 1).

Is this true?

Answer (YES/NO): NO